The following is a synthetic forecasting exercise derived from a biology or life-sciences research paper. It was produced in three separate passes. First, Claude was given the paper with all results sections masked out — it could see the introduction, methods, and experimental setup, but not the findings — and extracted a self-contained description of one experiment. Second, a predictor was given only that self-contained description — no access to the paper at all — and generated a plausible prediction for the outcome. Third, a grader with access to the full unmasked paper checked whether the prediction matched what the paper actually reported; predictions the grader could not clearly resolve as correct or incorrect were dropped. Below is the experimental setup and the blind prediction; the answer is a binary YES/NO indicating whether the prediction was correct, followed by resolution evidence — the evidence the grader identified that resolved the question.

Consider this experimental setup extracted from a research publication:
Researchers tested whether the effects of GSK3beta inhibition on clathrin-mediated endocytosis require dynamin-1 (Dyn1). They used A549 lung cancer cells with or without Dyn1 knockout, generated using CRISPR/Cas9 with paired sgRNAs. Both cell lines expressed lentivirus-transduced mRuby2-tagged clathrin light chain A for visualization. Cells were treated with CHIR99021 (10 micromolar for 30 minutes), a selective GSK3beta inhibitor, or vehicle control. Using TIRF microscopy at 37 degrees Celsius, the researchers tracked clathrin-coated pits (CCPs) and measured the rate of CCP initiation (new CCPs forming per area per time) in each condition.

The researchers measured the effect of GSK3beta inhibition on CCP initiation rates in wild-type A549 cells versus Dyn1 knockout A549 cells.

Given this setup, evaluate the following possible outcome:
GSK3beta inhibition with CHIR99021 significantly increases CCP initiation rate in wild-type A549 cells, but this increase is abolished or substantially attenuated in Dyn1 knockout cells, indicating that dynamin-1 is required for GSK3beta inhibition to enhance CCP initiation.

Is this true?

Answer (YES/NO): YES